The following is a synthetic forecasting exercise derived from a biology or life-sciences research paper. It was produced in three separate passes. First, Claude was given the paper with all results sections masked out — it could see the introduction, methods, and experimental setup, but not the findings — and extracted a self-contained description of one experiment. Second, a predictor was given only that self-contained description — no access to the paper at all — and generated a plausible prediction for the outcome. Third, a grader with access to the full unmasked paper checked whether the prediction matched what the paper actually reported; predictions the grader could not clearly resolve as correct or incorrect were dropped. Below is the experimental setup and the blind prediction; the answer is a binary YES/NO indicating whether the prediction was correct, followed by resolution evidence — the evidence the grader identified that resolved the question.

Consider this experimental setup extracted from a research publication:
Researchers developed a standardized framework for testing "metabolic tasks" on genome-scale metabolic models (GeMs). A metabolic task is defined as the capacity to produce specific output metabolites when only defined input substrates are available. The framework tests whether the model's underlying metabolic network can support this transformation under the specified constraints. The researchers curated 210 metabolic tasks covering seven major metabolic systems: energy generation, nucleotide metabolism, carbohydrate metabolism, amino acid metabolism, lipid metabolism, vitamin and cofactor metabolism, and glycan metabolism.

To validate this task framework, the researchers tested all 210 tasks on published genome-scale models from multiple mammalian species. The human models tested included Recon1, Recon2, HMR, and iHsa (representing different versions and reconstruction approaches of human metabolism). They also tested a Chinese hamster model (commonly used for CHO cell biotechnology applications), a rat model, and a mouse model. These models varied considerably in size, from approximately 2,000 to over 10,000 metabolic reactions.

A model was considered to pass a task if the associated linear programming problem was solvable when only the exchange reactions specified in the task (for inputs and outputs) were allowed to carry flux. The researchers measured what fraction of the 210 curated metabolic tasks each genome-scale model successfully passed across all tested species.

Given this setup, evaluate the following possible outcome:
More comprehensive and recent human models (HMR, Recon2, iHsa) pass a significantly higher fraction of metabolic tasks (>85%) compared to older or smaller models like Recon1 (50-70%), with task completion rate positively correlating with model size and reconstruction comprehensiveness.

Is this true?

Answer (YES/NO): NO